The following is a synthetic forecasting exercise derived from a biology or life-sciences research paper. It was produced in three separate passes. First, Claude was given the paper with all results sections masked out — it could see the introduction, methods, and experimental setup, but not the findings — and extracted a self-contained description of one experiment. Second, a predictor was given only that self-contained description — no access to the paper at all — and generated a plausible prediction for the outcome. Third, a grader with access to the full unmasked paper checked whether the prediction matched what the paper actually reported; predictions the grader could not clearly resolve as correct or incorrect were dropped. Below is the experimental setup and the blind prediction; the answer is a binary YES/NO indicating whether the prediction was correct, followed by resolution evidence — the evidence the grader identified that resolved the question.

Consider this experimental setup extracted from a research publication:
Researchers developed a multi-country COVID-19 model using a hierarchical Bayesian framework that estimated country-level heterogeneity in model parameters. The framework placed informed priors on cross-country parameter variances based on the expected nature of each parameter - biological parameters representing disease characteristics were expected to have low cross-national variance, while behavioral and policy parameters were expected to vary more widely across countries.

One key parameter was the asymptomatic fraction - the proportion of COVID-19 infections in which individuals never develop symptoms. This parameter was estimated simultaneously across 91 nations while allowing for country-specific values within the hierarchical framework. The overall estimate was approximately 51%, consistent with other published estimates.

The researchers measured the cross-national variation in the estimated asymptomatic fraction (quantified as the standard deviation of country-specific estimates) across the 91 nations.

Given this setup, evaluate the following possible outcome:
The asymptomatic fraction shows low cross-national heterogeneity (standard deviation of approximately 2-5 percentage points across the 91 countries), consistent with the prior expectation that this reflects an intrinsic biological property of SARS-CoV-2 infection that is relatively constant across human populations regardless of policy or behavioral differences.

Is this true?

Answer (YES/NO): NO